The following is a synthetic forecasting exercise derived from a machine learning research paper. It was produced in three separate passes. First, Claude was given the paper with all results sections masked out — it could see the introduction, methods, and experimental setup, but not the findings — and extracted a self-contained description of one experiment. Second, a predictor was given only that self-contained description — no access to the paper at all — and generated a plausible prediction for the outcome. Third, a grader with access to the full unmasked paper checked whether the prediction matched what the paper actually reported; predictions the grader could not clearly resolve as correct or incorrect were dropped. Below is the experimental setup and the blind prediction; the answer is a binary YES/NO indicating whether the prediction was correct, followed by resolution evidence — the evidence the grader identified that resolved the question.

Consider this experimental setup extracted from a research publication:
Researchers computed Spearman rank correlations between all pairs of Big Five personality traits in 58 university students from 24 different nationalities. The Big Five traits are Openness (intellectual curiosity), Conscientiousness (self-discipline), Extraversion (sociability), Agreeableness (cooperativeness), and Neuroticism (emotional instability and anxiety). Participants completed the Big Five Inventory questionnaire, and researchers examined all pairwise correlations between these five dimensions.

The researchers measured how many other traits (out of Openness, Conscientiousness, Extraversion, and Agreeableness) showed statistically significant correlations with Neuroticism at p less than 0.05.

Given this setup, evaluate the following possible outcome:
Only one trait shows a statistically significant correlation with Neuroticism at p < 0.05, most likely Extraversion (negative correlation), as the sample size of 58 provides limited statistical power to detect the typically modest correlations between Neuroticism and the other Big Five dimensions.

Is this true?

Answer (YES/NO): NO